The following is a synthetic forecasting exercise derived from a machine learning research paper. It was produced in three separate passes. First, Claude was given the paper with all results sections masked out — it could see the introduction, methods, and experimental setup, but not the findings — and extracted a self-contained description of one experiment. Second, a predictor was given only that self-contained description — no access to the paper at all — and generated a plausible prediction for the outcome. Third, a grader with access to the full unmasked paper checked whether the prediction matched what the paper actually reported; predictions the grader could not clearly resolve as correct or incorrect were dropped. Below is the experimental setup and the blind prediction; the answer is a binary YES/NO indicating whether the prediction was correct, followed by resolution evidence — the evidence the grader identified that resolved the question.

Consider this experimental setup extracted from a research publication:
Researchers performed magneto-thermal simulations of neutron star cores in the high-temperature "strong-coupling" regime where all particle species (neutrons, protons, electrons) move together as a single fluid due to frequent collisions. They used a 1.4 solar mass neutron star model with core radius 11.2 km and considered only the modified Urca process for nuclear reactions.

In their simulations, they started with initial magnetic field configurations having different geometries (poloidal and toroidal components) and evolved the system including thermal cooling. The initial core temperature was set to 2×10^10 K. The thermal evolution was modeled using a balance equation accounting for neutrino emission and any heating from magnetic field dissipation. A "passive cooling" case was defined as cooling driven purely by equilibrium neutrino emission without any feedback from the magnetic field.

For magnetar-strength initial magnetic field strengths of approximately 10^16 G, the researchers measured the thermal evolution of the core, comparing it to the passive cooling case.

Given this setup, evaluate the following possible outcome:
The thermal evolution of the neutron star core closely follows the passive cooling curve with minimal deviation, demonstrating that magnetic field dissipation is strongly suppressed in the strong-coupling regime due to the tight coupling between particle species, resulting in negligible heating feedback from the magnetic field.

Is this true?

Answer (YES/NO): YES